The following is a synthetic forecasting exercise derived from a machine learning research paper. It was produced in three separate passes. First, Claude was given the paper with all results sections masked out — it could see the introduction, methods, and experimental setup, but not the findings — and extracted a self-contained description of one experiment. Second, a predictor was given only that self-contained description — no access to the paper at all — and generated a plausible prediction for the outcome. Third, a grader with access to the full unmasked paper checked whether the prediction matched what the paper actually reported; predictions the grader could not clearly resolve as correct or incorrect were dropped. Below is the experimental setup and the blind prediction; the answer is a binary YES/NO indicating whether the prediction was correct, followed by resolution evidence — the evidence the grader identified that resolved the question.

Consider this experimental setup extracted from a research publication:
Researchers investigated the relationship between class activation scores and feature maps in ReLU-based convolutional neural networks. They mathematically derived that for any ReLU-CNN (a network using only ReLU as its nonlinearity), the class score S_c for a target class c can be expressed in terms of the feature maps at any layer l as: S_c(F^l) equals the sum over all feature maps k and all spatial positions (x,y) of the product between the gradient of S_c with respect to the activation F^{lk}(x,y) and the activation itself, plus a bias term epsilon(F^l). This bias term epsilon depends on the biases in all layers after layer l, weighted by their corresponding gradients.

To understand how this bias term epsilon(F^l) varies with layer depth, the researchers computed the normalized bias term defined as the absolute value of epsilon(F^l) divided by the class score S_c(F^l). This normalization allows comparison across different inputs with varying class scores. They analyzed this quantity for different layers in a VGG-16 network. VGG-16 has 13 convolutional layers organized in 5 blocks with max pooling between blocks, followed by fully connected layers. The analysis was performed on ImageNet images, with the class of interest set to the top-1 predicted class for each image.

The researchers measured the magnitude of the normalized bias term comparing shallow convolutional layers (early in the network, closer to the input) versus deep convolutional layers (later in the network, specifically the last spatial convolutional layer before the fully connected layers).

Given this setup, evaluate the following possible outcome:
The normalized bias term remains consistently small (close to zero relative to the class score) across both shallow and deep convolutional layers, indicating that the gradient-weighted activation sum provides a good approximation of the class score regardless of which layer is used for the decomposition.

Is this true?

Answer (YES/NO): NO